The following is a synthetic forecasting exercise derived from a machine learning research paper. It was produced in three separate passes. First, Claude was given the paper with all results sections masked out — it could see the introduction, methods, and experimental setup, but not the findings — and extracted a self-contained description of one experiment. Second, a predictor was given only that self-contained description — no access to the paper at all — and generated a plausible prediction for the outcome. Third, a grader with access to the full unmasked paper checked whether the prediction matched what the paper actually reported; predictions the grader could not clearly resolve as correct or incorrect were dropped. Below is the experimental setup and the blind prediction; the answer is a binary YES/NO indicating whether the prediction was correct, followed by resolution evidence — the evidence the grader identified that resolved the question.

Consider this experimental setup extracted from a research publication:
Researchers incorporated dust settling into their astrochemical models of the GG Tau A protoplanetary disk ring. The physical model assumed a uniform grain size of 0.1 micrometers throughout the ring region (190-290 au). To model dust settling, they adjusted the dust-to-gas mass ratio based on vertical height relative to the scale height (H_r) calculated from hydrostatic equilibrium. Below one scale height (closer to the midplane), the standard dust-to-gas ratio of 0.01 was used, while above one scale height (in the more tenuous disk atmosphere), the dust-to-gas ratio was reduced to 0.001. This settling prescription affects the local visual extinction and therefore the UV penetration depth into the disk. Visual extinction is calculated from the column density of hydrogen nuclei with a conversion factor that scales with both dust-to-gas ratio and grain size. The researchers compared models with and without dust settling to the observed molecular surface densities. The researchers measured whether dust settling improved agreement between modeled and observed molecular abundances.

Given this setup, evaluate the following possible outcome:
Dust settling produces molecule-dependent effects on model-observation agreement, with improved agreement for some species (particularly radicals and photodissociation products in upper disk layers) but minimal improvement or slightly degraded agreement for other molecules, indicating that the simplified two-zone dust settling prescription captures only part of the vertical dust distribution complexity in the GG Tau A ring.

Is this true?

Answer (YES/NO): NO